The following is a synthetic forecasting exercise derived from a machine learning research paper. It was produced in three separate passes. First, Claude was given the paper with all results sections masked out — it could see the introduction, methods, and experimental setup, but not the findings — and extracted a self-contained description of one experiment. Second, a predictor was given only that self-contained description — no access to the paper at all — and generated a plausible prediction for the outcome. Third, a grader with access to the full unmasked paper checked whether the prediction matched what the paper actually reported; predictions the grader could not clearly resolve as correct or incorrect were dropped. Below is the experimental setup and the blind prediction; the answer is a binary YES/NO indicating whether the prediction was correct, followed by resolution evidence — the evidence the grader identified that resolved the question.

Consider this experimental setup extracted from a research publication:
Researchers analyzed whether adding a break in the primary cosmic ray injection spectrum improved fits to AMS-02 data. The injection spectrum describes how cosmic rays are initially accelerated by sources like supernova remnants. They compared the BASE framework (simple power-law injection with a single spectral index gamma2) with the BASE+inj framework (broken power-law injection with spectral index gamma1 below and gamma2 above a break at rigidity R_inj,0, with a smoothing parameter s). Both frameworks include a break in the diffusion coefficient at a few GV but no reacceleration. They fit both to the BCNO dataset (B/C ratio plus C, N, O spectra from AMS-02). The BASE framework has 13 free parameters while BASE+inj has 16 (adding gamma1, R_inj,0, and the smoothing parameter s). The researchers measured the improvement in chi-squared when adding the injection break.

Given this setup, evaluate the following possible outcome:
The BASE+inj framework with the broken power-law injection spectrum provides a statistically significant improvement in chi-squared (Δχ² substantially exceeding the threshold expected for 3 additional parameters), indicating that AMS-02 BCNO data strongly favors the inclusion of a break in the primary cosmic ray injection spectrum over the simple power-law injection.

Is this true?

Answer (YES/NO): NO